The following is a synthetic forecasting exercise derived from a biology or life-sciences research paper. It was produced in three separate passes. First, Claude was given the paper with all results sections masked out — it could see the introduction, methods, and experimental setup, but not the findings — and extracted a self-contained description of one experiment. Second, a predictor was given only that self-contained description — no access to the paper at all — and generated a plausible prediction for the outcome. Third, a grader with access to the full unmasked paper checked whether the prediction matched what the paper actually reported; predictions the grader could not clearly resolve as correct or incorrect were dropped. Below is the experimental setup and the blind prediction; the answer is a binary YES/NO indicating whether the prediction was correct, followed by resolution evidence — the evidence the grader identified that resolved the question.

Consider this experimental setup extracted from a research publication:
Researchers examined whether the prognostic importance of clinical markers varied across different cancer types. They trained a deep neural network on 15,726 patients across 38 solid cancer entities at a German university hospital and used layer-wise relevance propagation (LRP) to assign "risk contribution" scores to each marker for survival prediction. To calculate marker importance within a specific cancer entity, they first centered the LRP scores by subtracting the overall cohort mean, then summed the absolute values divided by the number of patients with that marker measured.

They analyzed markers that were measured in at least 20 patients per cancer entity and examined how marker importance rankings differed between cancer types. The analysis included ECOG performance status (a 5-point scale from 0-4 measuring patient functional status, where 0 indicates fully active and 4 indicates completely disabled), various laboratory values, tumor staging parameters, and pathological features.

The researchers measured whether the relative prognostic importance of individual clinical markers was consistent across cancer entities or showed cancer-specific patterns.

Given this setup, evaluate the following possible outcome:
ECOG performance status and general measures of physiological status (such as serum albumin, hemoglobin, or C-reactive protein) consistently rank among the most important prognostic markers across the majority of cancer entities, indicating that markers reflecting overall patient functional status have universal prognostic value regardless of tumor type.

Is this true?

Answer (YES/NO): YES